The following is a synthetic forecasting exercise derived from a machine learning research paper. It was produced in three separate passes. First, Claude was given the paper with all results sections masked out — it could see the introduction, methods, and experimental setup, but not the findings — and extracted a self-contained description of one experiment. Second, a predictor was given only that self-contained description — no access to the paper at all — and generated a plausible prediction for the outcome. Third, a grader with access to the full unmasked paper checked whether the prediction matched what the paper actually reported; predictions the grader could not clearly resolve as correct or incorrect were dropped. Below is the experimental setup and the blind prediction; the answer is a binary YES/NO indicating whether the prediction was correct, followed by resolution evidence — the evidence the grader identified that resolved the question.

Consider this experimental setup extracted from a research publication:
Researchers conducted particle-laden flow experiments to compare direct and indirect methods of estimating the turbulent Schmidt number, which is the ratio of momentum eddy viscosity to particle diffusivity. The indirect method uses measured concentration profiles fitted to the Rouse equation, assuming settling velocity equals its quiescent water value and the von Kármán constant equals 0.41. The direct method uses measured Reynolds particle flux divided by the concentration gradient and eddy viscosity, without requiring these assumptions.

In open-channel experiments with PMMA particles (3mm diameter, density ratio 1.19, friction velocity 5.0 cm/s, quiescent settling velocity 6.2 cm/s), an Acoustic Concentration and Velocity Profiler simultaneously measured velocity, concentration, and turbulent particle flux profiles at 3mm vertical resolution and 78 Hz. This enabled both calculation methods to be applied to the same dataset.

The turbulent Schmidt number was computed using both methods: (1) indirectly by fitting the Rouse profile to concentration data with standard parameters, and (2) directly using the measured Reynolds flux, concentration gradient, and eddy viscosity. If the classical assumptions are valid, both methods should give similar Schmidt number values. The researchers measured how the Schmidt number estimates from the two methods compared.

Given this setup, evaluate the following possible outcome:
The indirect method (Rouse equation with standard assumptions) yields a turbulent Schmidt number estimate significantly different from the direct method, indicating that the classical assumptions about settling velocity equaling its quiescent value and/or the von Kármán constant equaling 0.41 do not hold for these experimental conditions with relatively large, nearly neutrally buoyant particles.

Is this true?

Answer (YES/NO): YES